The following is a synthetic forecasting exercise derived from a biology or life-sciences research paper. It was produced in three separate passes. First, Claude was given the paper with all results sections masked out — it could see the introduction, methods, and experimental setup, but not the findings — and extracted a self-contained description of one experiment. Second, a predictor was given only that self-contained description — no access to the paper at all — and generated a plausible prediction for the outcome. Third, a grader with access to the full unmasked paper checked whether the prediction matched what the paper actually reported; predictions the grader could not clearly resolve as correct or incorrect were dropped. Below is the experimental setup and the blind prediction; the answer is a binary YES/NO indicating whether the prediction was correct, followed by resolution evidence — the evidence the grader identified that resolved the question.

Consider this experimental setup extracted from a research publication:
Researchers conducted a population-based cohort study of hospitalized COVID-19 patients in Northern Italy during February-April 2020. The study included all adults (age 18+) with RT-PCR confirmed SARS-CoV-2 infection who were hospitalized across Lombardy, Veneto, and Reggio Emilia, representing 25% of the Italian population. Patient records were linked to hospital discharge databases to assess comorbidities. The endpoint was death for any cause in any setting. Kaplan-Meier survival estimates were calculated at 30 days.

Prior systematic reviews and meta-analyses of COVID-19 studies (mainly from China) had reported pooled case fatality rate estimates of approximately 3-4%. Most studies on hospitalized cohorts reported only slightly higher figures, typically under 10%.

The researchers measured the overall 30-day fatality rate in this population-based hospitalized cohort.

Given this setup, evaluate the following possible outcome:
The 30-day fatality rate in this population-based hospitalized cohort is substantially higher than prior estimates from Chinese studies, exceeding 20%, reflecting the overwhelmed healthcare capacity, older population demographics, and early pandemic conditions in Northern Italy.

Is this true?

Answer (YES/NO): YES